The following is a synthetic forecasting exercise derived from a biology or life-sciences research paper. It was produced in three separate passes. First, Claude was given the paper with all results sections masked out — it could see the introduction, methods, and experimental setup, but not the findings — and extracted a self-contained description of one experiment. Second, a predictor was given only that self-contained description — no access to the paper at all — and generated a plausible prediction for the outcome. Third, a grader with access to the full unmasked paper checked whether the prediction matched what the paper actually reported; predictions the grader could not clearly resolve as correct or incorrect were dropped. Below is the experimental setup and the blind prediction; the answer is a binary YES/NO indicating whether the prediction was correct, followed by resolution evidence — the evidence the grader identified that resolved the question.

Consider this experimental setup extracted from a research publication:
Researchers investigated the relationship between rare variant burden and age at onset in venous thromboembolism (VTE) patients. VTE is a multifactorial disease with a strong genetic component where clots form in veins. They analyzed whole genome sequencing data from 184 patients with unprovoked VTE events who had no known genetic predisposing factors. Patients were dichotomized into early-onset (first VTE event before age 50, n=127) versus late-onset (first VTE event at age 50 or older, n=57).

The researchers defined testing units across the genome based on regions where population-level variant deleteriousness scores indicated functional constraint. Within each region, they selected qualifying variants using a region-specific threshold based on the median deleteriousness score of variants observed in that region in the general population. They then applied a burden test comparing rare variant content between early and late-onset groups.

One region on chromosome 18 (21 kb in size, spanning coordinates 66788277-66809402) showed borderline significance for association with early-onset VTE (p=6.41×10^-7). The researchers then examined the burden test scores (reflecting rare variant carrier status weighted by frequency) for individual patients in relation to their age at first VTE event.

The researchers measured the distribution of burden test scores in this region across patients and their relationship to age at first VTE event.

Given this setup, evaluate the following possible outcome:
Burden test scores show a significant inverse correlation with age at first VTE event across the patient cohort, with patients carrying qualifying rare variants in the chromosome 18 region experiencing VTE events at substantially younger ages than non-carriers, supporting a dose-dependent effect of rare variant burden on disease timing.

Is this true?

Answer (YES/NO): NO